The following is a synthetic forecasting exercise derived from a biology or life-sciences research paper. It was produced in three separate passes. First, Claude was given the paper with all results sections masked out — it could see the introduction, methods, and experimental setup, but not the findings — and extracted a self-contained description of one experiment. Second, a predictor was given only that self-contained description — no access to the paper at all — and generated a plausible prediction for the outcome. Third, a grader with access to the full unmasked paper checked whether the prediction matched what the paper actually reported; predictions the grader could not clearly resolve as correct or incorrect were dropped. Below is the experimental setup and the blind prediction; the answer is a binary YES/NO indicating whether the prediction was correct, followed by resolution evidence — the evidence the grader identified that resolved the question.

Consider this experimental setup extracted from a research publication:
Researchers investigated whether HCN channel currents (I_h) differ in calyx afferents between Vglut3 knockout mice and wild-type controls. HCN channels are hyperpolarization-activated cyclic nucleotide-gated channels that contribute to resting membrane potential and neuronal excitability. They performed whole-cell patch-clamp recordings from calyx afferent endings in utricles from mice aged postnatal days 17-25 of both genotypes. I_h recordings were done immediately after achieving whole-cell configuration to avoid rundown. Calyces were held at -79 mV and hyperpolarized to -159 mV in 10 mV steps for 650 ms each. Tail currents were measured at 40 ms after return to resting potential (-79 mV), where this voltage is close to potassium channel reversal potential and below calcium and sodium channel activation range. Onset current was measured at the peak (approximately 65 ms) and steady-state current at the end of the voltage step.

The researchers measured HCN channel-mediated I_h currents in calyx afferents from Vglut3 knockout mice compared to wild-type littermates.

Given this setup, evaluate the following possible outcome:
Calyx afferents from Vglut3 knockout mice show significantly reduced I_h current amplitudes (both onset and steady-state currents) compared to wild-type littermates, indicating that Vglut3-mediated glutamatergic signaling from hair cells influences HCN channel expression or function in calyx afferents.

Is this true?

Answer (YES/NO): NO